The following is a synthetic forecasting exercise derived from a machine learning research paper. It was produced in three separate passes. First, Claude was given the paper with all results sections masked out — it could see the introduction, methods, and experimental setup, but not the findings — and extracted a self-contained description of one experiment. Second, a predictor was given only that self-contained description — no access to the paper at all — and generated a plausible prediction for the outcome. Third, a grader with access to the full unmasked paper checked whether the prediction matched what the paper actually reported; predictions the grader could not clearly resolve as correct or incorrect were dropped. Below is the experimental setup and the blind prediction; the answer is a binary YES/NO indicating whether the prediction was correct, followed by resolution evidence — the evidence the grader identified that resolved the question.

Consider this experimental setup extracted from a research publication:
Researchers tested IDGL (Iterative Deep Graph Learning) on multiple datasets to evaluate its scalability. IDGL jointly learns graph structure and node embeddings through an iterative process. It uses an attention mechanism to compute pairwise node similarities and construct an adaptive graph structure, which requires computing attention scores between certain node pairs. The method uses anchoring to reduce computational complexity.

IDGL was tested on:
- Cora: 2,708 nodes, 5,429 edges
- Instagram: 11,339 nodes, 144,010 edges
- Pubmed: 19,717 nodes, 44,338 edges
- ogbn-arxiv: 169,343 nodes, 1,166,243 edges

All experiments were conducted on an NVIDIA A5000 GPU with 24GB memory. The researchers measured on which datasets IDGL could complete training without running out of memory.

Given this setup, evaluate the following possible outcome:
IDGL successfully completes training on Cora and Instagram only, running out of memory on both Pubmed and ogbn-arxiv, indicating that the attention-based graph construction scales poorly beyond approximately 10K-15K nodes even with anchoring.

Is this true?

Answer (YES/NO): NO